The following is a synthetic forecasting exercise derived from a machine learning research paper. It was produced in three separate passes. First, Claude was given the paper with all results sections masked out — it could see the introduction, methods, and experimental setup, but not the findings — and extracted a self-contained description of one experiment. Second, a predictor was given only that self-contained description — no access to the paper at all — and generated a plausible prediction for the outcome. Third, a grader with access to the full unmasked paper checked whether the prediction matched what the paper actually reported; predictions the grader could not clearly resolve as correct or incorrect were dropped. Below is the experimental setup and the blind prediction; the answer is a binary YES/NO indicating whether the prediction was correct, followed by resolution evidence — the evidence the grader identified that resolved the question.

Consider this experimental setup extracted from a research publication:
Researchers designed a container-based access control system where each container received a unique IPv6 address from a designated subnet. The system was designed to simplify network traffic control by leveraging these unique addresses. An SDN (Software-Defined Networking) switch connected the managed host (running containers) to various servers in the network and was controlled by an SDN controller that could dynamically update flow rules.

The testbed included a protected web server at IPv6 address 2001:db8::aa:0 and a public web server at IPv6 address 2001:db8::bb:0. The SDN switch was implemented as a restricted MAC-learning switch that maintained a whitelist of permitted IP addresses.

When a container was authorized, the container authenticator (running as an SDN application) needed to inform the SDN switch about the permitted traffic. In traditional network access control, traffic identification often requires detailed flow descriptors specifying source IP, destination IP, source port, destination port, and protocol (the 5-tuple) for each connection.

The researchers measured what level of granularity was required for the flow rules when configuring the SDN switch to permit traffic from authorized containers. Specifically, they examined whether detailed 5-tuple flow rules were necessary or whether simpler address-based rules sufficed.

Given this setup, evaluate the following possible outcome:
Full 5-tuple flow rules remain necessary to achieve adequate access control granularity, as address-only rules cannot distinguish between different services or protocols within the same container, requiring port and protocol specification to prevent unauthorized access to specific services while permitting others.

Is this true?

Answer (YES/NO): NO